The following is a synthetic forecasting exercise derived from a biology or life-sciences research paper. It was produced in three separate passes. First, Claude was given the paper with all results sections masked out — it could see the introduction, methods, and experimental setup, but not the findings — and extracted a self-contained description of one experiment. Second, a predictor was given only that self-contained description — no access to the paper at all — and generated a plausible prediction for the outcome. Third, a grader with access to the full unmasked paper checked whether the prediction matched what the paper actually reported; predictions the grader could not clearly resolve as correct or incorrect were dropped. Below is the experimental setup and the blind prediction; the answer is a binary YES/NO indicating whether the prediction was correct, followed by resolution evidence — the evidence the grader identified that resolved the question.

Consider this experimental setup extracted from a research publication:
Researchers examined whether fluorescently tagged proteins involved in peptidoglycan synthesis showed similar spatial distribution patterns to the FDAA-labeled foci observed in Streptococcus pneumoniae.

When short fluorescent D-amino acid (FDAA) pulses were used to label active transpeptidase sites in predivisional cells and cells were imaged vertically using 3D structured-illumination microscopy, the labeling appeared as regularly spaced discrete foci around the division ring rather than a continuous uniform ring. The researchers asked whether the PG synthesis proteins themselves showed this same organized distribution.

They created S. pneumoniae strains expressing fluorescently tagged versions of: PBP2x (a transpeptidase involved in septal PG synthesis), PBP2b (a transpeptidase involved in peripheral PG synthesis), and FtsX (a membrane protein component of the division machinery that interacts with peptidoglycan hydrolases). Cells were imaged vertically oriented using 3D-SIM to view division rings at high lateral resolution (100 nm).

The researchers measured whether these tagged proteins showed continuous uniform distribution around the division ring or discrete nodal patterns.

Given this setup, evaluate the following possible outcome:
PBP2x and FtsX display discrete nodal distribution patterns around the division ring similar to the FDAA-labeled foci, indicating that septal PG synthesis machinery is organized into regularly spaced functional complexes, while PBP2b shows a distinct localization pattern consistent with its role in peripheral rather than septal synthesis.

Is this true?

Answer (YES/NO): NO